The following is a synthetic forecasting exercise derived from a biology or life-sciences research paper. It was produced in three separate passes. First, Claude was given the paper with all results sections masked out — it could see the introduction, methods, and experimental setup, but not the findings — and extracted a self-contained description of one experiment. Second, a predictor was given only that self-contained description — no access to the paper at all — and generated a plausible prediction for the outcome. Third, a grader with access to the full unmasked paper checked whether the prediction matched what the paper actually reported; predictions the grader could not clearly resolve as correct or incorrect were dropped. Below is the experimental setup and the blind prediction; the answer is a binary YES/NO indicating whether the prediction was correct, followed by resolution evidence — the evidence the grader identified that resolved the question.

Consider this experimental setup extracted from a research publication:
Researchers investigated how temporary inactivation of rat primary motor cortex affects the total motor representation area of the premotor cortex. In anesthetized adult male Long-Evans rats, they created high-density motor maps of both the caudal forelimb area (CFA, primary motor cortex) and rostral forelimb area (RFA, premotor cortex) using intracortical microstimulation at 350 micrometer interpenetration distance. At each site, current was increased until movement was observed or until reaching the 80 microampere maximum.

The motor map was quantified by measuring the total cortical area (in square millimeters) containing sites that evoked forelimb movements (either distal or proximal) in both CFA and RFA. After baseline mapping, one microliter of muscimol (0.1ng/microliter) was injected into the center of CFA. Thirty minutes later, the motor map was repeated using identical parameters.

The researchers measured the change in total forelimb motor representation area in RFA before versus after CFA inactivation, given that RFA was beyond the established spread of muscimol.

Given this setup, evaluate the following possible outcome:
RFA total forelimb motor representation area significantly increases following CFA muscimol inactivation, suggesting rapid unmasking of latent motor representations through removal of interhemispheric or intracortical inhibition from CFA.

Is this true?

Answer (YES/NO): NO